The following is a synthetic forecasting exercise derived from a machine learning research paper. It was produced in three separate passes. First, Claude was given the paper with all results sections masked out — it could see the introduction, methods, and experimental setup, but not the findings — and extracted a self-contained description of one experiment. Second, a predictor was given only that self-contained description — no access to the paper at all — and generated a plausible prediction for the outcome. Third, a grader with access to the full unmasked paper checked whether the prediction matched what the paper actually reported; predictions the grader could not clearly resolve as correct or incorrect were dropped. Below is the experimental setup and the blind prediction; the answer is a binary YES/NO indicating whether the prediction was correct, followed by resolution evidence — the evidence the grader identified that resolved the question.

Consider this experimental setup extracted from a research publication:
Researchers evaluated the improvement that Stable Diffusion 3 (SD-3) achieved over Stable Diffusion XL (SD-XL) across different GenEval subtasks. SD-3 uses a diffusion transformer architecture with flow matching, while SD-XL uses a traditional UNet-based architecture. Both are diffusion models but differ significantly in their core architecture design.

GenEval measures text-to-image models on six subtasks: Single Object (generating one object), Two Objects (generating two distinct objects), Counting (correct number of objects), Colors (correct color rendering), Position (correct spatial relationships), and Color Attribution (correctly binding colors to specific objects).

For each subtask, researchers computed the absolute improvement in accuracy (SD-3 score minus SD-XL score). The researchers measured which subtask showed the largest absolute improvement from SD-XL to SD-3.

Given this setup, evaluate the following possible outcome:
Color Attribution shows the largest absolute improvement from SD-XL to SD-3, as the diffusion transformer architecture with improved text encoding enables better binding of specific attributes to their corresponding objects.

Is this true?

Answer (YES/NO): NO